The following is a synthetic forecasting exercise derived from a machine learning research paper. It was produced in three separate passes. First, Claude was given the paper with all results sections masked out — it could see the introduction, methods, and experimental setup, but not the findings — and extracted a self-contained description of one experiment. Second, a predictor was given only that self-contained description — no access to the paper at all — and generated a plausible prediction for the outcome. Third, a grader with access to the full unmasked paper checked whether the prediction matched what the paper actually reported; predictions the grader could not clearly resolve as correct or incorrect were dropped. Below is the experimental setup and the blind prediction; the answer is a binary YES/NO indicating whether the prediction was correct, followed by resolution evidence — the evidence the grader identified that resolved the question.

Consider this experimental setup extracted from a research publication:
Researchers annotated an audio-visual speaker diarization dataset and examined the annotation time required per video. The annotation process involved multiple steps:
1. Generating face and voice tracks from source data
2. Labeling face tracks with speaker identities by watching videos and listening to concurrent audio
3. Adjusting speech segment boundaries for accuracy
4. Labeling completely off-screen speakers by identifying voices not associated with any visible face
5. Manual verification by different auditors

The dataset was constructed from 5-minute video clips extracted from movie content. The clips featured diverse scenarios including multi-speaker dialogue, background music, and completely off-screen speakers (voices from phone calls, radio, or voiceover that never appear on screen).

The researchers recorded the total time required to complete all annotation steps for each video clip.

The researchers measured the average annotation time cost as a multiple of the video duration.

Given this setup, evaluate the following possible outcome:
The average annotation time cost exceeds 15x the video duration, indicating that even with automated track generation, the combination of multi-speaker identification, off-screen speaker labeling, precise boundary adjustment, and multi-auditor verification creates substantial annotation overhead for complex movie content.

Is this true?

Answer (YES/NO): NO